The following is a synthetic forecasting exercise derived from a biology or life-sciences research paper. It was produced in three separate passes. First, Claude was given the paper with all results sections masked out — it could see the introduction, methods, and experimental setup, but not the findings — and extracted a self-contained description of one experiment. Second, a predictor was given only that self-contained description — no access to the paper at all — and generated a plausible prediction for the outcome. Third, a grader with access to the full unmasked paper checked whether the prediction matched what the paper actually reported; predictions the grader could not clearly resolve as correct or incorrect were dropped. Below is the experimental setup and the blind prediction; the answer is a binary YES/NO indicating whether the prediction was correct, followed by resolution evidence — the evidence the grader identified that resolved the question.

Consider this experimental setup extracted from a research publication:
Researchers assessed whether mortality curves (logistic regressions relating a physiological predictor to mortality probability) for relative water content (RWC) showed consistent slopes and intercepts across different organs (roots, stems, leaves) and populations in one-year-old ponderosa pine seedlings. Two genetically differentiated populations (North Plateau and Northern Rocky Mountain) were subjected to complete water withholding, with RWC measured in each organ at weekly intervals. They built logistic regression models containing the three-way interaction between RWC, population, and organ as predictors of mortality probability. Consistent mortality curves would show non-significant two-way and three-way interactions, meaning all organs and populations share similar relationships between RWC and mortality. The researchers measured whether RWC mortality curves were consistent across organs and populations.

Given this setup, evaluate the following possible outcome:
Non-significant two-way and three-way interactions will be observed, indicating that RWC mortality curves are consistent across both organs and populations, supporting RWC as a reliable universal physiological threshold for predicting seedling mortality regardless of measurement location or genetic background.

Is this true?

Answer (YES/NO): YES